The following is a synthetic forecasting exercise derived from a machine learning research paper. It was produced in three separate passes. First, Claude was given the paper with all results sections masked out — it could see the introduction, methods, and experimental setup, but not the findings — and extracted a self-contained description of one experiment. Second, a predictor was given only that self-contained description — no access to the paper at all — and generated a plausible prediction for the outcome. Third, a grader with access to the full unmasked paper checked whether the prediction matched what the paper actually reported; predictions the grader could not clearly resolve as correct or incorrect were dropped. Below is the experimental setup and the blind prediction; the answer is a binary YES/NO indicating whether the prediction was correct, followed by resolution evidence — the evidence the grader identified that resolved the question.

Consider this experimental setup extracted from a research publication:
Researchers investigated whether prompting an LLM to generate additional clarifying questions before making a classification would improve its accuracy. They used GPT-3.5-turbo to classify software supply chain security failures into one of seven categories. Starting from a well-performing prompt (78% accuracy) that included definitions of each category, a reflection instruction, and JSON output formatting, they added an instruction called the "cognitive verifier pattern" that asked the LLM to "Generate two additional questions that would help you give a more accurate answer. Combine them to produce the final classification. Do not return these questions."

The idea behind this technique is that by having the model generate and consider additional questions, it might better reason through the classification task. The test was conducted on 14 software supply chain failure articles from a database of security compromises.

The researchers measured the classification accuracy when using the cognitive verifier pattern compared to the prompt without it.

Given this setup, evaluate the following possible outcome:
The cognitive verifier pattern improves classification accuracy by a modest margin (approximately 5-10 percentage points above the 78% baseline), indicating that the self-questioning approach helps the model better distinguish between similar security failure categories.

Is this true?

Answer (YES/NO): NO